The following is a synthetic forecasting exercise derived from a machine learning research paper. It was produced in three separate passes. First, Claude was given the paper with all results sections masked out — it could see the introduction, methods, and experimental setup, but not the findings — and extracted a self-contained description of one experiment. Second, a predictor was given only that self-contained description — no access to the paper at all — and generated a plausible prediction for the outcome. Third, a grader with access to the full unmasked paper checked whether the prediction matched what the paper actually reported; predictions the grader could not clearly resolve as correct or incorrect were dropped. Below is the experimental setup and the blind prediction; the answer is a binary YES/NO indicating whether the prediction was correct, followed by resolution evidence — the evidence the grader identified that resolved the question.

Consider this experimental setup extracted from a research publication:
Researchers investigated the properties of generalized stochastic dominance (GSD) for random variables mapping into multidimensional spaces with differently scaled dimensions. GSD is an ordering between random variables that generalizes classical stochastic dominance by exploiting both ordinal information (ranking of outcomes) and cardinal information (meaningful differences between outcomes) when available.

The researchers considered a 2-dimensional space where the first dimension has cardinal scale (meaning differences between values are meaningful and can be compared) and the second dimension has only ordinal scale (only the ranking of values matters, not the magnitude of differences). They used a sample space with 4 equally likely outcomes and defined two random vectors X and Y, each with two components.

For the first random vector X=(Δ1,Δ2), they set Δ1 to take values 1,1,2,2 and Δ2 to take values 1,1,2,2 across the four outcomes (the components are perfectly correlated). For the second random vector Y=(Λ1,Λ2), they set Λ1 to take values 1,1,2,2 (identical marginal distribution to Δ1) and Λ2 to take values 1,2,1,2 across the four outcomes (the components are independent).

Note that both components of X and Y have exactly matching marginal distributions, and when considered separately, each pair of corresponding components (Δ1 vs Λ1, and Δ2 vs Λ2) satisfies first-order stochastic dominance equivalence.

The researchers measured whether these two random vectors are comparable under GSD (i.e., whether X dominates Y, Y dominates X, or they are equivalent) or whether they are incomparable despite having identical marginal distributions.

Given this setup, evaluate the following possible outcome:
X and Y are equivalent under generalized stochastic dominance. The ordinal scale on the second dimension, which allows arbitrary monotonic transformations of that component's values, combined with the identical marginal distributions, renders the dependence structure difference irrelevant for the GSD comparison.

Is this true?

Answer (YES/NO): NO